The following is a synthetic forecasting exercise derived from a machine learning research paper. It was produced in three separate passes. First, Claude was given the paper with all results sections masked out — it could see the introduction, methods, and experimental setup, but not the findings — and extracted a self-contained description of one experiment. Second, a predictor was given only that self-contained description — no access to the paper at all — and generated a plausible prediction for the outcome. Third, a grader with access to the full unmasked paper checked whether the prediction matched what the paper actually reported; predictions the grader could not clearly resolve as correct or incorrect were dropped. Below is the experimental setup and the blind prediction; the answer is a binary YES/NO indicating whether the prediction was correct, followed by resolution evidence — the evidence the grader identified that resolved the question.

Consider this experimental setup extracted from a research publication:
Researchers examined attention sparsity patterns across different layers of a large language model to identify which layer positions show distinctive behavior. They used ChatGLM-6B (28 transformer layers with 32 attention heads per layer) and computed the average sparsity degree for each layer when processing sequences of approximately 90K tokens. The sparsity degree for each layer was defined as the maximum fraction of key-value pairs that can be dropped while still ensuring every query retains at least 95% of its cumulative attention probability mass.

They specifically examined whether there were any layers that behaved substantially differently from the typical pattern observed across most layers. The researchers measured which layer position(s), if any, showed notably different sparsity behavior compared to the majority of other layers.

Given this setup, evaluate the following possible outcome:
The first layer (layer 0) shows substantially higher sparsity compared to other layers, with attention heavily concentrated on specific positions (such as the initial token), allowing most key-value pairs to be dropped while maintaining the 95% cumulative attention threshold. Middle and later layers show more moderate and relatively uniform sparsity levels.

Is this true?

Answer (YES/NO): NO